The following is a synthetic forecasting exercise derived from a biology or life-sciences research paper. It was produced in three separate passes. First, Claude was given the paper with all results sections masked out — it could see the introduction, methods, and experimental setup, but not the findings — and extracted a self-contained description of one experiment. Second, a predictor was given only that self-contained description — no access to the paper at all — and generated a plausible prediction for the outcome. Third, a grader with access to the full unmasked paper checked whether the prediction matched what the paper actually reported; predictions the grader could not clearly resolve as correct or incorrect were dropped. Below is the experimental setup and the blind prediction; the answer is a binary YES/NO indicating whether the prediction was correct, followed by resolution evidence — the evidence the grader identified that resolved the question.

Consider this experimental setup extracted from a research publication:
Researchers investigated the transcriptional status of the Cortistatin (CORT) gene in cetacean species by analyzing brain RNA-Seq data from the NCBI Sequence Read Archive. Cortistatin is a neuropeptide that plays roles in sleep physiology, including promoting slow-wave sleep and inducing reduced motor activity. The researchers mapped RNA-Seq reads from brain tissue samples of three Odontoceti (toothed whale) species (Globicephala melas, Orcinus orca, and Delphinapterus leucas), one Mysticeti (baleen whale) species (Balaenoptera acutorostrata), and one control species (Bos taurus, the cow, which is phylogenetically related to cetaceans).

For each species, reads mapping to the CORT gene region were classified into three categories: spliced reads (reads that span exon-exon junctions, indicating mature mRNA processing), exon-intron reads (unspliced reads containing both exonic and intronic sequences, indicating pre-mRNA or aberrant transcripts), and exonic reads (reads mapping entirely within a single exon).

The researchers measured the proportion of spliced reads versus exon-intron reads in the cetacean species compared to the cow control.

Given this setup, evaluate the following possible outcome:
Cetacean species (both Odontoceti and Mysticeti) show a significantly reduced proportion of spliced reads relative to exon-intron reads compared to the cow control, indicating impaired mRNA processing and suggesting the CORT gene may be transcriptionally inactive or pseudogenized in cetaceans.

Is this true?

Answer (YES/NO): YES